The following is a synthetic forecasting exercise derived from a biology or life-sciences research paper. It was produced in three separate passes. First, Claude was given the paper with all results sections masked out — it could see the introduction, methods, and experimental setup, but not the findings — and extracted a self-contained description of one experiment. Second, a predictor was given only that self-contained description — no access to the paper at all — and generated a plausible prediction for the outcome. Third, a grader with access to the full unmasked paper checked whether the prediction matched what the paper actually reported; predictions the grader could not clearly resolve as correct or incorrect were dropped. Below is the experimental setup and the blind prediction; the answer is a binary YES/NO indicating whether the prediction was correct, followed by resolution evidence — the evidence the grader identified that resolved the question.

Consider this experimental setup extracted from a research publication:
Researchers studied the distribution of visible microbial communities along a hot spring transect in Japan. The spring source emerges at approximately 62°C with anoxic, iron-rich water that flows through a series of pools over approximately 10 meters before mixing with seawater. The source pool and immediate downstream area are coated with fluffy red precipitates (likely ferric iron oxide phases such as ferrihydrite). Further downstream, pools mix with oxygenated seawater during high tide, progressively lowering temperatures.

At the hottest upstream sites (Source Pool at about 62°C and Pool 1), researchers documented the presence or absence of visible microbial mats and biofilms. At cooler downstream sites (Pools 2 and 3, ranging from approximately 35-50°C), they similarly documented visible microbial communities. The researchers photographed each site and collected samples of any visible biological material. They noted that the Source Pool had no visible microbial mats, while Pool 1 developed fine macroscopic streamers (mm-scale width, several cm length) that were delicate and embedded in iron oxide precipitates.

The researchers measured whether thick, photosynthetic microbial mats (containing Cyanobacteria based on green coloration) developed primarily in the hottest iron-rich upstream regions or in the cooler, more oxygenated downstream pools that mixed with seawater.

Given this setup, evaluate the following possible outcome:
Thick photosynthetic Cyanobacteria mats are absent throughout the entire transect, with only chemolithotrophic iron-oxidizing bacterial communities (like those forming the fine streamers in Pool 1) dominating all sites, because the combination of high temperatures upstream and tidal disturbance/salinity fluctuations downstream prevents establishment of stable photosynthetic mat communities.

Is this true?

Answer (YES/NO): NO